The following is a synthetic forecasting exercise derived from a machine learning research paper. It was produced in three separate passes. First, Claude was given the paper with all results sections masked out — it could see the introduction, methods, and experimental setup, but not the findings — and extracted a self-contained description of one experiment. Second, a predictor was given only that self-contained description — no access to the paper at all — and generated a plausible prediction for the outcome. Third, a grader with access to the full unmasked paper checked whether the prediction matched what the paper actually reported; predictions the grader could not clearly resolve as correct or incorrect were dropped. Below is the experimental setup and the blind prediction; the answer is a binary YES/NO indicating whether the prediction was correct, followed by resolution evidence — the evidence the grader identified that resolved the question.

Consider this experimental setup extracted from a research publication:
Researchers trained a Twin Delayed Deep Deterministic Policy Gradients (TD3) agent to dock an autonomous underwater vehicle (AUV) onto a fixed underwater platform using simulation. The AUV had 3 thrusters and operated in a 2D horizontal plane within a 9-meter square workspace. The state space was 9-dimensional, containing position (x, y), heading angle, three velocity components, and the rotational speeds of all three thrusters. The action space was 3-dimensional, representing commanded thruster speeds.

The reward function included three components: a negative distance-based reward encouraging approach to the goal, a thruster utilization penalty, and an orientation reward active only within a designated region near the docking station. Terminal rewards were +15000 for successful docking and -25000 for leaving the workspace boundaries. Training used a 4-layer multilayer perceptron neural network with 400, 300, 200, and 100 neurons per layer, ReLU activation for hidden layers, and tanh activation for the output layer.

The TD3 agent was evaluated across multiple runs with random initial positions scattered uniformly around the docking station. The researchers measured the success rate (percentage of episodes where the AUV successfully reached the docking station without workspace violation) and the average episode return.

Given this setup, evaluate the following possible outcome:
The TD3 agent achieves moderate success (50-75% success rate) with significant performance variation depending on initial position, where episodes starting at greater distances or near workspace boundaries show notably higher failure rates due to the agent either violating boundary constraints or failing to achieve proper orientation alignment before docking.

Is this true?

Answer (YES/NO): NO